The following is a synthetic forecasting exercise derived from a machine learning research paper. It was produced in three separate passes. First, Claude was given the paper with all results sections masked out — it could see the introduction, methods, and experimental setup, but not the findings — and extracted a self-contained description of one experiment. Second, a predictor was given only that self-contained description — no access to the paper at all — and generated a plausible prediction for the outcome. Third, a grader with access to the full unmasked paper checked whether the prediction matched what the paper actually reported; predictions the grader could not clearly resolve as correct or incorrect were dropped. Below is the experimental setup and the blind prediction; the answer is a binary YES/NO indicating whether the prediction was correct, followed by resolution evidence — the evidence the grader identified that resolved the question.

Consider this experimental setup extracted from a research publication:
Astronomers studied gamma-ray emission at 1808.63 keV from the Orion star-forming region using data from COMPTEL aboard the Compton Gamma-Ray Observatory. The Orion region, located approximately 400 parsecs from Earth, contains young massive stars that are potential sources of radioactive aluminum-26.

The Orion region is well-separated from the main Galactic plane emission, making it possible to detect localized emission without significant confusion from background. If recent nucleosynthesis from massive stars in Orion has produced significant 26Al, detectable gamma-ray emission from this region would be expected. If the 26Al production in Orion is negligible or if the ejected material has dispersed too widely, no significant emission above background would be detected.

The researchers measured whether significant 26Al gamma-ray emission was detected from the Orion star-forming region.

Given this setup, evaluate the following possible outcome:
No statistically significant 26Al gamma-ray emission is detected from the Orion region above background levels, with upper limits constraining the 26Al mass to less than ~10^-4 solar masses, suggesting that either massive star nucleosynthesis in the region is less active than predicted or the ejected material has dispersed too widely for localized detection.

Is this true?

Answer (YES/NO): NO